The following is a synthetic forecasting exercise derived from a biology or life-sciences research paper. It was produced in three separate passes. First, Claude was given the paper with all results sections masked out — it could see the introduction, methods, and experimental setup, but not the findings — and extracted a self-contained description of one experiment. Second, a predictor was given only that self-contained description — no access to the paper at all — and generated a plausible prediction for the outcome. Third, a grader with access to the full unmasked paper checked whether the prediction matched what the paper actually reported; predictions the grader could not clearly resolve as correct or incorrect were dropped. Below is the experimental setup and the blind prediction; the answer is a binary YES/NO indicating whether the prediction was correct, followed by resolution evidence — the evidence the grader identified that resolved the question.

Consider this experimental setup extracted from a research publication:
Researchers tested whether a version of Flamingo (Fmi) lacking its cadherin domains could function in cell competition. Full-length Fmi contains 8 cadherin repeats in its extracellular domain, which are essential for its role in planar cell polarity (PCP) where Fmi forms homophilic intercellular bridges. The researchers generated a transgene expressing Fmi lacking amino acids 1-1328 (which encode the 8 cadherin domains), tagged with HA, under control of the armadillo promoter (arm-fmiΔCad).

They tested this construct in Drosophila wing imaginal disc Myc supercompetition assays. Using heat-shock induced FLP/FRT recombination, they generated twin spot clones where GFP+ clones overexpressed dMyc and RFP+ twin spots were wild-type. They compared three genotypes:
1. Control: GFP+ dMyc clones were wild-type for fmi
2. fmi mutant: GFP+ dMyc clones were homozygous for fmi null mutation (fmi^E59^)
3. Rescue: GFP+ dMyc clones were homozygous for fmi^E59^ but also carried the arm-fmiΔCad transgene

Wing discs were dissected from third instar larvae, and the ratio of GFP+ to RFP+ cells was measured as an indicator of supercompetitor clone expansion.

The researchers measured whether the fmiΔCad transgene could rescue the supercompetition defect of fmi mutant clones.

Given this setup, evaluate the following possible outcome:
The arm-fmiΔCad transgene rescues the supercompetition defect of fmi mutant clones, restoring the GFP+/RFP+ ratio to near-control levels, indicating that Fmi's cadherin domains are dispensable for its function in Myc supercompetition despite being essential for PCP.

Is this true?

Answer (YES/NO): YES